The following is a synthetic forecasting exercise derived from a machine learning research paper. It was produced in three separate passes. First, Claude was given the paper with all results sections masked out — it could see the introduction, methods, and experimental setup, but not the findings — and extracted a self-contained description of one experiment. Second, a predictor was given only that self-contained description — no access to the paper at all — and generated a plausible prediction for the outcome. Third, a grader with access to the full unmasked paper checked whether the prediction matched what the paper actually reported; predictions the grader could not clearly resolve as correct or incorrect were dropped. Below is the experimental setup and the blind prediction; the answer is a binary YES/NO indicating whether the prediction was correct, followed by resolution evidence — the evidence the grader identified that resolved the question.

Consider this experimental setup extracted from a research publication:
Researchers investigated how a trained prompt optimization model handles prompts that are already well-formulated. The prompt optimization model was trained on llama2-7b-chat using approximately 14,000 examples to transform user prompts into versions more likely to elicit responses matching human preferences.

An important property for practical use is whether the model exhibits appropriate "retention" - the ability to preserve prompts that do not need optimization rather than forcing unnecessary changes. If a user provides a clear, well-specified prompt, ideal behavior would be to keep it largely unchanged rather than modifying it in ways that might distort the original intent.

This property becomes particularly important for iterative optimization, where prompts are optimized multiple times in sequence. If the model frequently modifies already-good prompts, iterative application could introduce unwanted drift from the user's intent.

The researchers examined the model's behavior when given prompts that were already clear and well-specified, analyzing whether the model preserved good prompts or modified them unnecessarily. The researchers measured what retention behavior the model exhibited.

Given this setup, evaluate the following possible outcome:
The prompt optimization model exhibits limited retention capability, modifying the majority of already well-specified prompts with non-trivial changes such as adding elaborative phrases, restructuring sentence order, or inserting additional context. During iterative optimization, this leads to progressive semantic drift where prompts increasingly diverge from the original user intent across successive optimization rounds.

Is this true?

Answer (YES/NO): NO